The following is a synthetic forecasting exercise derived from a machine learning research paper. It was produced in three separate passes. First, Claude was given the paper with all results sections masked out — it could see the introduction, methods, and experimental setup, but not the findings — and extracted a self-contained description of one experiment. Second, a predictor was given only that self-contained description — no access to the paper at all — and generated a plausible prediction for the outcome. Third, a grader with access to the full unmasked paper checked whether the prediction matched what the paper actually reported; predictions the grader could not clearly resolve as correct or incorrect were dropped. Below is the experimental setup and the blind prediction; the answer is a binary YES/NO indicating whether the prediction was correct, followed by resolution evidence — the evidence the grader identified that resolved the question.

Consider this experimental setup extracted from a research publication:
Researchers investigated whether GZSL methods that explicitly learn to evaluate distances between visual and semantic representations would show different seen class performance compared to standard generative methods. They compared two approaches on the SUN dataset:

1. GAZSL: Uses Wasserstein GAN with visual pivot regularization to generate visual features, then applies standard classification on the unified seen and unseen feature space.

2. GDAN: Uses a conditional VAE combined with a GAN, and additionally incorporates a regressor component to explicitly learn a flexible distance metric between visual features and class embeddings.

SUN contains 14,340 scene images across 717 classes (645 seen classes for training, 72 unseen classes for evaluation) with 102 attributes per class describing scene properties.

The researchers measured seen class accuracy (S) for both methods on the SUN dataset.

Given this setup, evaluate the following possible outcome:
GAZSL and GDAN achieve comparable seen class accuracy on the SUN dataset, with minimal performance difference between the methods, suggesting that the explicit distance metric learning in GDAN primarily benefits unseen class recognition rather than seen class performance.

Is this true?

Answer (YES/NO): NO